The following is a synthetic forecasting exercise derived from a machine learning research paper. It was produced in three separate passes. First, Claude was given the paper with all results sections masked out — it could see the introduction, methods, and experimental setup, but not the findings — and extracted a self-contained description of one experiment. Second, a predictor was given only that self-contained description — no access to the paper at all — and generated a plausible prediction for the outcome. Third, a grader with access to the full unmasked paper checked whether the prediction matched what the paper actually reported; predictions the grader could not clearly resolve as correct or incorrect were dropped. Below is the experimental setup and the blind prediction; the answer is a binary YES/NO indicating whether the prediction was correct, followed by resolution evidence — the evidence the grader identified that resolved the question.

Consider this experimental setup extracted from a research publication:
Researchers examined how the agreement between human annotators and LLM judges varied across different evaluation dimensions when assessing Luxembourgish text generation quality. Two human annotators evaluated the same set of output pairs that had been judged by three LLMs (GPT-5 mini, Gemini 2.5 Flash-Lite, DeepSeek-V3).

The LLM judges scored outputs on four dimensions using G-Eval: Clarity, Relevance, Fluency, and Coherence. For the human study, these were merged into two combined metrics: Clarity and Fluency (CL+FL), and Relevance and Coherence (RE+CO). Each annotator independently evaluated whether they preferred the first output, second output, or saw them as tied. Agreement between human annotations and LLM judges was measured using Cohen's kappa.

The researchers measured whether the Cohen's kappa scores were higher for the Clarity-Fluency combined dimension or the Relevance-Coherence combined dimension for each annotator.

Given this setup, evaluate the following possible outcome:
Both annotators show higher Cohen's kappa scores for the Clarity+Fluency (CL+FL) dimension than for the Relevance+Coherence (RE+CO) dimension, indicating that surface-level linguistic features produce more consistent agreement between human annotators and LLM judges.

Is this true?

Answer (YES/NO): YES